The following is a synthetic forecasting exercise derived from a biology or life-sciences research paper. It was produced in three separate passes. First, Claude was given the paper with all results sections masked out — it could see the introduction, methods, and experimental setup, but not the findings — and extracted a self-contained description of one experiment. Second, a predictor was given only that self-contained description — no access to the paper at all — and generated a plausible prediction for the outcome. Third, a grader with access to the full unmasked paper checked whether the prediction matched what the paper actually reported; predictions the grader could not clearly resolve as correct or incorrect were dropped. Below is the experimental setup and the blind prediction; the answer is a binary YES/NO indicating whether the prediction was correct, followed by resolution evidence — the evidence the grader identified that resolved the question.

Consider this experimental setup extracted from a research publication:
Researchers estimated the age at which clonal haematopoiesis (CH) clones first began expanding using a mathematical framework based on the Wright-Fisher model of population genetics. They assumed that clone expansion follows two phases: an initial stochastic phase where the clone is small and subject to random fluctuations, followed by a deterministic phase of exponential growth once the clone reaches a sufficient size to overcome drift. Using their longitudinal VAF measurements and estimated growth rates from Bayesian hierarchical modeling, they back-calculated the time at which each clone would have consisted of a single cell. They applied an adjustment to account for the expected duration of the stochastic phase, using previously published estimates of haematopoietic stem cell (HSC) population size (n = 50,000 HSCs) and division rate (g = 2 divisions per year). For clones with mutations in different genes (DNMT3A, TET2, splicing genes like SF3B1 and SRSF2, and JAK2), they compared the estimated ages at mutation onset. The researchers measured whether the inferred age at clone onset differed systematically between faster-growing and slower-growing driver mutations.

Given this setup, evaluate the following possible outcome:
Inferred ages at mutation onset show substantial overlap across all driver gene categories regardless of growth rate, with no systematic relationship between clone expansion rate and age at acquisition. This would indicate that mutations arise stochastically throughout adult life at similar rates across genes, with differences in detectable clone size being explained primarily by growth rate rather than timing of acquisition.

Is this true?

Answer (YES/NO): NO